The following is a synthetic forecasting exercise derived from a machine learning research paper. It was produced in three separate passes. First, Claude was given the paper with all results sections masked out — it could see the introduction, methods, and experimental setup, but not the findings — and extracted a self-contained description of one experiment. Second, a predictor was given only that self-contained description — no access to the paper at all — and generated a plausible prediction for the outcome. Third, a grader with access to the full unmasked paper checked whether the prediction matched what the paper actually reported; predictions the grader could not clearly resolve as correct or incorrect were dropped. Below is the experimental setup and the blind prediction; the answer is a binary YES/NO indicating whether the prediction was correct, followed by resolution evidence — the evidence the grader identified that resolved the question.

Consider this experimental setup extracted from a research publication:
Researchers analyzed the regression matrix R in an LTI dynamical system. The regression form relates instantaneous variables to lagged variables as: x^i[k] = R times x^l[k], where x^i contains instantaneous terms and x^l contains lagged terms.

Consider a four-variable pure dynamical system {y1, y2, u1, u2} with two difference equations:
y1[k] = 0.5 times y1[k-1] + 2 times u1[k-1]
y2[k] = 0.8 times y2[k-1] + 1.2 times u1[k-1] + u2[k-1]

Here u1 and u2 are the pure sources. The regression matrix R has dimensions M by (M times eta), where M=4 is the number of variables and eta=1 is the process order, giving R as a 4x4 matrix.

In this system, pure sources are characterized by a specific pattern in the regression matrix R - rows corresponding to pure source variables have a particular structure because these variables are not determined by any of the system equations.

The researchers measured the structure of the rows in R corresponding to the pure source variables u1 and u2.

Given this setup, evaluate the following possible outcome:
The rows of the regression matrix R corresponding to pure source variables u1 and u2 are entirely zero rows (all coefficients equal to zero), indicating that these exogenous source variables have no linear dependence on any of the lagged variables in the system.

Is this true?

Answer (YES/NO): YES